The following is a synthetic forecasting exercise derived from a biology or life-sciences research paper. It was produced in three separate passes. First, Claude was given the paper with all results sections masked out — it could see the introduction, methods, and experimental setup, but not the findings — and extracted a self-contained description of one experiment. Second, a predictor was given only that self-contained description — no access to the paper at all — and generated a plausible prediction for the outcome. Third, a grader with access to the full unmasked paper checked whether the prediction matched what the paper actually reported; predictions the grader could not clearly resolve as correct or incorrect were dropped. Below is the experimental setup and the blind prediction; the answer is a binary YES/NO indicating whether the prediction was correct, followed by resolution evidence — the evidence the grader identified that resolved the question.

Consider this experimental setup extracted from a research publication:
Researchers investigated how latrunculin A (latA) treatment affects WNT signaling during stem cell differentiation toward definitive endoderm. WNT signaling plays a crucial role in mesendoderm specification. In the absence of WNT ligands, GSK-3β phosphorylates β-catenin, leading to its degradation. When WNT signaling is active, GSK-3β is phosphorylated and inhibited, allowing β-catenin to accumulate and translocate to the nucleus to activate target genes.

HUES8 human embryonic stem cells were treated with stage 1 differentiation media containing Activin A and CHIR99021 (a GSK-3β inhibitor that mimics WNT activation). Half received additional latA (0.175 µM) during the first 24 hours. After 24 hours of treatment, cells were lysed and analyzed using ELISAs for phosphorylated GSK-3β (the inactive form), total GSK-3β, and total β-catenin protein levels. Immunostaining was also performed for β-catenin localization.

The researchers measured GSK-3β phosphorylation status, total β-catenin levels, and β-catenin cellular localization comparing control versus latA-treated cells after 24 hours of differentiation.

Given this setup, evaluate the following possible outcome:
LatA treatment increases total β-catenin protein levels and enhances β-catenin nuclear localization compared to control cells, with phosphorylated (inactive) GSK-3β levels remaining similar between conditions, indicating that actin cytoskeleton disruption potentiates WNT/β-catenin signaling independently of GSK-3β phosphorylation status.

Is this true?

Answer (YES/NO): NO